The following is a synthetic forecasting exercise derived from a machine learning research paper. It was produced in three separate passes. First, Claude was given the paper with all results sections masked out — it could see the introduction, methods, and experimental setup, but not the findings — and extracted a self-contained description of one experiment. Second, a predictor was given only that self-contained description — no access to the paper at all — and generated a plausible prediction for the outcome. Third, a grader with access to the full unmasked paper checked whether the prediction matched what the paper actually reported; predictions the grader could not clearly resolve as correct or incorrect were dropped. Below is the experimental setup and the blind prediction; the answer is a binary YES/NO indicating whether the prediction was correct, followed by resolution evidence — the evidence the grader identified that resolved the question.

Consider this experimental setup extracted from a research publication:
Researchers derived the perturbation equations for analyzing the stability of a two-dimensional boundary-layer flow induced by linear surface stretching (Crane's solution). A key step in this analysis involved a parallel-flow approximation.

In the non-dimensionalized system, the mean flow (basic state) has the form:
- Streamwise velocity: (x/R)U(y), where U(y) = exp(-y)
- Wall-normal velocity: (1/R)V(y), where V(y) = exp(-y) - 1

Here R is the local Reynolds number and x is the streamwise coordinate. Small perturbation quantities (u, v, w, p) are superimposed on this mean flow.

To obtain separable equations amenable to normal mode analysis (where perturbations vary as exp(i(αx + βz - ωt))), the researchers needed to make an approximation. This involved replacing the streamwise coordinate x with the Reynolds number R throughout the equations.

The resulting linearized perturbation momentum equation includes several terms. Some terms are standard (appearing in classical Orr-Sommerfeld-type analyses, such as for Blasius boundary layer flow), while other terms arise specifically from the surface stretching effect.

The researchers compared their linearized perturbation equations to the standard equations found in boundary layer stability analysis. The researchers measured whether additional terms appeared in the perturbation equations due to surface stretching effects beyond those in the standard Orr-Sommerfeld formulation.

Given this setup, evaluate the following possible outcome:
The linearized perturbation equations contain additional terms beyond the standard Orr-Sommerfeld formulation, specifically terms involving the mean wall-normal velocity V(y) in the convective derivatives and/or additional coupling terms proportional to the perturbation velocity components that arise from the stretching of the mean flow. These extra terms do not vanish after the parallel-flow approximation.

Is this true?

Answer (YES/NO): YES